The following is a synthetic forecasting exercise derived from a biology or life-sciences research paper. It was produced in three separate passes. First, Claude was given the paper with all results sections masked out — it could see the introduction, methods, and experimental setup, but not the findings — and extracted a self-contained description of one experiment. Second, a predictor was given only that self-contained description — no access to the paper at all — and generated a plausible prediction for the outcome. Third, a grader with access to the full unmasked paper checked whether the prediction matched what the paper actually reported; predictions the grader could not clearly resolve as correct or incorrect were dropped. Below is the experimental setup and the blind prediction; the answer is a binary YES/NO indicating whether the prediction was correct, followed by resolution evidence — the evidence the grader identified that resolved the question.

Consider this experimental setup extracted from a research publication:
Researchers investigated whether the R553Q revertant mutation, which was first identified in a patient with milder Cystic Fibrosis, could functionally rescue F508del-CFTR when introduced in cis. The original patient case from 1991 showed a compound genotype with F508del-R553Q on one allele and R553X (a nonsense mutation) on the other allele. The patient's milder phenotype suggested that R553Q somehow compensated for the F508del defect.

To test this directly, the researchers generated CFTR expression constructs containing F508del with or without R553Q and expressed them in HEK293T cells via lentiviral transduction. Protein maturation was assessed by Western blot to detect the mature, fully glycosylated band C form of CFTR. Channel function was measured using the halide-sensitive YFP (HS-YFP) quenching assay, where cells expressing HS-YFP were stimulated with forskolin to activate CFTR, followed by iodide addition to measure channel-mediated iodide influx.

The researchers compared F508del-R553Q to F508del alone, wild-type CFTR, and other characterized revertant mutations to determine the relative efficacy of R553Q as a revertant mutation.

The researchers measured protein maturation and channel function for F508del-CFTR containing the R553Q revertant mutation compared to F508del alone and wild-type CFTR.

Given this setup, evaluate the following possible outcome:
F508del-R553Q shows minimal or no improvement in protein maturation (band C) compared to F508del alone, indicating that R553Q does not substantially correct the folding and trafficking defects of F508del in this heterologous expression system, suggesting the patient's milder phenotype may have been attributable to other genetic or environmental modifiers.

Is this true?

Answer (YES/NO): YES